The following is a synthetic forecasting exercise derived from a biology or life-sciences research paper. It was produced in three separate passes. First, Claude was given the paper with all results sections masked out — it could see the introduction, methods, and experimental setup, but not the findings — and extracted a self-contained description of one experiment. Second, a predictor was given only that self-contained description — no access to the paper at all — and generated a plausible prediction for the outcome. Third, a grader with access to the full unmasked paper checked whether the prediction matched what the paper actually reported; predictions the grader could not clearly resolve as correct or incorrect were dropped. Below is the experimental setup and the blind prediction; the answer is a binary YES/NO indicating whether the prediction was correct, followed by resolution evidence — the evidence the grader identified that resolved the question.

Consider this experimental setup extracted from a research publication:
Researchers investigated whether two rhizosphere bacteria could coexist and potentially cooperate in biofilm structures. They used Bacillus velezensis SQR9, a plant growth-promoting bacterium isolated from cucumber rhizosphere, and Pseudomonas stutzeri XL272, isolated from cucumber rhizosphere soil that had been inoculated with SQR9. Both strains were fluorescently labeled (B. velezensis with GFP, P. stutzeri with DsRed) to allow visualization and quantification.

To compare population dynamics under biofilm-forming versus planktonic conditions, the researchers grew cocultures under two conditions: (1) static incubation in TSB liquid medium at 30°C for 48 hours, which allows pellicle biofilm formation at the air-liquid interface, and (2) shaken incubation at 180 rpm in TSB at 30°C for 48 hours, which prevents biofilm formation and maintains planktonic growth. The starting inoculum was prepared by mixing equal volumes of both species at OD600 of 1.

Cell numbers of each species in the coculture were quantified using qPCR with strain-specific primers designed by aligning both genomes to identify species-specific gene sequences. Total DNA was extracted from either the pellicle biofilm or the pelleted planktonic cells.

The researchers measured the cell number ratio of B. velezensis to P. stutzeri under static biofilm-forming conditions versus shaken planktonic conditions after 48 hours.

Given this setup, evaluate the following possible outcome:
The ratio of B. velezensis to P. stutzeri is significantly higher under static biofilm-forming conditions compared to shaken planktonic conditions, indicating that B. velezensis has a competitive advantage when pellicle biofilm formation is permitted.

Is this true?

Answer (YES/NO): YES